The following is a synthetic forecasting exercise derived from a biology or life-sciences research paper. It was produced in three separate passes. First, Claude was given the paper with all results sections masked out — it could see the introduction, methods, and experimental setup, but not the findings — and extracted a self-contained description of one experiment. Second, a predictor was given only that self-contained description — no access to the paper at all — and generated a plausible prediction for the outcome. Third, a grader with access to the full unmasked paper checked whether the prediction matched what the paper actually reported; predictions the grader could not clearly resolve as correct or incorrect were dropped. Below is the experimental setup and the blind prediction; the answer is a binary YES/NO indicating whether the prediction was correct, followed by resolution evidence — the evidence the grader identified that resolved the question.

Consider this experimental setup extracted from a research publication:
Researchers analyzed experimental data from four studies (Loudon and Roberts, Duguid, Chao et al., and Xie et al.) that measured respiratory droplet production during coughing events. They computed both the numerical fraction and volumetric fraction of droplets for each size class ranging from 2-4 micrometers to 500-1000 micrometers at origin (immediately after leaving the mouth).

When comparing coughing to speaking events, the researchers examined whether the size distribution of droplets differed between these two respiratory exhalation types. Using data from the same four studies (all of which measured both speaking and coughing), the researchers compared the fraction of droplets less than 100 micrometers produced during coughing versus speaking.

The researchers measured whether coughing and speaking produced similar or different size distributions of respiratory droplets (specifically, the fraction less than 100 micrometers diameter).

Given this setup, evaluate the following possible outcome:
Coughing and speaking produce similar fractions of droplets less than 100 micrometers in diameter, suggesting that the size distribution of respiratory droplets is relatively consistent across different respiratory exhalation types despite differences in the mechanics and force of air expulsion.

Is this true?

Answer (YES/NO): YES